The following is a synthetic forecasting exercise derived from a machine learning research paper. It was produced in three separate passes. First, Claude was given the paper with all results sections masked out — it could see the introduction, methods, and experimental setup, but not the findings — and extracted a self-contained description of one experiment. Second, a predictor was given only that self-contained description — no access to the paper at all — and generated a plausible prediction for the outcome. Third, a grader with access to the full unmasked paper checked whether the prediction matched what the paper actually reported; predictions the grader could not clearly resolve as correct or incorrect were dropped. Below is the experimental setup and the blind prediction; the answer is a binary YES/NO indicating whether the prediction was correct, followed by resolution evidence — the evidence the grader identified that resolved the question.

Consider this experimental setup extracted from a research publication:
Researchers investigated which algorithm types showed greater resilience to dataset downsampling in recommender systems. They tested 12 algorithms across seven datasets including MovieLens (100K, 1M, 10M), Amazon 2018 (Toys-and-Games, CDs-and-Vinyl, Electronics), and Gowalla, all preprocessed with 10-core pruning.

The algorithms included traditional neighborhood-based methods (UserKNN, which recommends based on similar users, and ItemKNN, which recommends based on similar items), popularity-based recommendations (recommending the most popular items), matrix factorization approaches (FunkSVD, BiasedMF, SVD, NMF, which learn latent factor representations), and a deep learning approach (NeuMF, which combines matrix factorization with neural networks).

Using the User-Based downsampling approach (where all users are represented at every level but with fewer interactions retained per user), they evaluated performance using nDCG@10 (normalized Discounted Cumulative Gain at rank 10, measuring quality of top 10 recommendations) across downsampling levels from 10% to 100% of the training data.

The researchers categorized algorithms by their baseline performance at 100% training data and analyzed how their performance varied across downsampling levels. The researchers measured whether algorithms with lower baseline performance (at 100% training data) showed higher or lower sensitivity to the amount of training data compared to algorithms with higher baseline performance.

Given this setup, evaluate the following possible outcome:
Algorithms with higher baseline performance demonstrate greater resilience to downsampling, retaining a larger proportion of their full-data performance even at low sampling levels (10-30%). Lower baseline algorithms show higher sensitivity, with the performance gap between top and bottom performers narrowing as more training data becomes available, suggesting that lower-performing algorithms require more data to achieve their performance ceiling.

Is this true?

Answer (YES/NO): NO